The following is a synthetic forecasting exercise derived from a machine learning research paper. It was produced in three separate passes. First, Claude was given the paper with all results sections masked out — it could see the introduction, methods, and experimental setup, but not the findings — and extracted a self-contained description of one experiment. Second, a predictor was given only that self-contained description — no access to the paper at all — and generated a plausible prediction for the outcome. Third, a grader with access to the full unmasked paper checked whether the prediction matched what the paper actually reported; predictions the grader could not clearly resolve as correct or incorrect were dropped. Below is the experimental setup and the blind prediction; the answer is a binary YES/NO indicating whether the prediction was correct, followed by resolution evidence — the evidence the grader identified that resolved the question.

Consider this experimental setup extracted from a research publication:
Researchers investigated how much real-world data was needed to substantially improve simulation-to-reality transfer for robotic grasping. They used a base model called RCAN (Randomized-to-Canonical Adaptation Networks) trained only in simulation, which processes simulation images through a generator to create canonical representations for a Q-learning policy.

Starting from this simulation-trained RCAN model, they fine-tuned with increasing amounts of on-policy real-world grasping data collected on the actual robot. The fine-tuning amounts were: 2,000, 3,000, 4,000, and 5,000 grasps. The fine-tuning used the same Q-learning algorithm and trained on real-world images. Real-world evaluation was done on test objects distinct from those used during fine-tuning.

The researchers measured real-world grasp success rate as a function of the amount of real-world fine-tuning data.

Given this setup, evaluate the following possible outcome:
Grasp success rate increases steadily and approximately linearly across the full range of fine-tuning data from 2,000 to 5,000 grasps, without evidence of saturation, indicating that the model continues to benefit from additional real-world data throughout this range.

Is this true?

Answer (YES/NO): NO